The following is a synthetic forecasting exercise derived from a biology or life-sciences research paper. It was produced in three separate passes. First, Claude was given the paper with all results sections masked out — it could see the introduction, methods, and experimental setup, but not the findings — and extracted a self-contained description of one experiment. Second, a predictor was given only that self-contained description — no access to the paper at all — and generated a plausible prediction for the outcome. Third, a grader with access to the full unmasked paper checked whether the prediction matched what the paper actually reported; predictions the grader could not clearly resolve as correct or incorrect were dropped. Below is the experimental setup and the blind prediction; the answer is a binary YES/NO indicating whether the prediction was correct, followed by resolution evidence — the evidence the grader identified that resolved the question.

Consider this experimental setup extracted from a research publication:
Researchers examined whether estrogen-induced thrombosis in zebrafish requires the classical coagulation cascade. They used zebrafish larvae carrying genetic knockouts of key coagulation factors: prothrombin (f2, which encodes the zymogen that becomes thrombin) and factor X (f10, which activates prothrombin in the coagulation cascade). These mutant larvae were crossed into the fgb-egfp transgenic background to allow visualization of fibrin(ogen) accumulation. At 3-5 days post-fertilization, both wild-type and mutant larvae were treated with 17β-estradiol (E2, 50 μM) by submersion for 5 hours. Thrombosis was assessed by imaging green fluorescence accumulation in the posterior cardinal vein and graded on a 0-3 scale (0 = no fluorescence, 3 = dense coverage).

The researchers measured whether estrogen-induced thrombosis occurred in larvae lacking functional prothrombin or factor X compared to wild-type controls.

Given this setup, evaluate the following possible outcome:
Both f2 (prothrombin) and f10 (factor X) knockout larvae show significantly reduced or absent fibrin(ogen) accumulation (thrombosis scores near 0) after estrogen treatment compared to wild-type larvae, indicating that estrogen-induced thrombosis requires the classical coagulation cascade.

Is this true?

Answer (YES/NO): NO